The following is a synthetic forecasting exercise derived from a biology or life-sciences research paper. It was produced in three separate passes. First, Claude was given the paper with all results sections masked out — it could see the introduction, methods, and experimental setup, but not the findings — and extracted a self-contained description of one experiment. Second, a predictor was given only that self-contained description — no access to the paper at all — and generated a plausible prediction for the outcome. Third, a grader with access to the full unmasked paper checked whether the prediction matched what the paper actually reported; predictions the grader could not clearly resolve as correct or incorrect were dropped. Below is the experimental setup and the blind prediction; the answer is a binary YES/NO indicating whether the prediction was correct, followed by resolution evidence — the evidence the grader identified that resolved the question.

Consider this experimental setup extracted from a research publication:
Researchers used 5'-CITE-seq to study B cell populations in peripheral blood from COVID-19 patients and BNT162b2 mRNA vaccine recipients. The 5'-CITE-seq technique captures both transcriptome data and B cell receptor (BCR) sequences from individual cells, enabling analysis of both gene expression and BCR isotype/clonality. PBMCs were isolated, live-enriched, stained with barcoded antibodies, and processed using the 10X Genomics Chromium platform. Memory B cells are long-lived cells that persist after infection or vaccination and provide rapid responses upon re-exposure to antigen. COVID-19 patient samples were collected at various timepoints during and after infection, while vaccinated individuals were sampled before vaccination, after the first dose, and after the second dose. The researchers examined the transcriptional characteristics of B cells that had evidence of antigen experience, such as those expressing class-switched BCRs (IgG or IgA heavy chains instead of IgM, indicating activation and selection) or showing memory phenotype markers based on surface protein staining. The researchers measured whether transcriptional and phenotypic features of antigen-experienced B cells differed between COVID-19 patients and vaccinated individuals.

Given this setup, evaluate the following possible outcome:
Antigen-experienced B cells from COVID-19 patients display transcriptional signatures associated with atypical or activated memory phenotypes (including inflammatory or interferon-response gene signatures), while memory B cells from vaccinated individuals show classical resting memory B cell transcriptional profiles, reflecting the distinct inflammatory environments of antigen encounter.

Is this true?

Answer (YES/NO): YES